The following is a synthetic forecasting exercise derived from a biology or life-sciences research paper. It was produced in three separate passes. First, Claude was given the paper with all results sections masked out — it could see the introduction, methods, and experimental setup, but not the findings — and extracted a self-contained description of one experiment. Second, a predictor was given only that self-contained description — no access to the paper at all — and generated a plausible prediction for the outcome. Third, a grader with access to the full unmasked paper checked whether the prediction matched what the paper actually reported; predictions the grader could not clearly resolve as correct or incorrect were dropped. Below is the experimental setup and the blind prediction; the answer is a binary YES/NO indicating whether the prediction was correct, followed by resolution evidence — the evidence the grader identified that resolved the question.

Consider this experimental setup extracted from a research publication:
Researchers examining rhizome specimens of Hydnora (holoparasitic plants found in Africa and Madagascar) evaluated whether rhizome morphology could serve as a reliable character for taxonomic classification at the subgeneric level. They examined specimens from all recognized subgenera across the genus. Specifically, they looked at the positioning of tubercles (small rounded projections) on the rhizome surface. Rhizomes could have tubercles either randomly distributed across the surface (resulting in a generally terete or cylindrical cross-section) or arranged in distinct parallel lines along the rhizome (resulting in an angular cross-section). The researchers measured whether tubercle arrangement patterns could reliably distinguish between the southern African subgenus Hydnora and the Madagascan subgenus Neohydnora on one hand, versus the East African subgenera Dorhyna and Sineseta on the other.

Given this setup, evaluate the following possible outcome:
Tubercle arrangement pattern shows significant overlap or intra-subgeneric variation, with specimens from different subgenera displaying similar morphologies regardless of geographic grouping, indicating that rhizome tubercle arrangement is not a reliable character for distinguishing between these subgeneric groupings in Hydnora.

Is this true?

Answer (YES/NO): NO